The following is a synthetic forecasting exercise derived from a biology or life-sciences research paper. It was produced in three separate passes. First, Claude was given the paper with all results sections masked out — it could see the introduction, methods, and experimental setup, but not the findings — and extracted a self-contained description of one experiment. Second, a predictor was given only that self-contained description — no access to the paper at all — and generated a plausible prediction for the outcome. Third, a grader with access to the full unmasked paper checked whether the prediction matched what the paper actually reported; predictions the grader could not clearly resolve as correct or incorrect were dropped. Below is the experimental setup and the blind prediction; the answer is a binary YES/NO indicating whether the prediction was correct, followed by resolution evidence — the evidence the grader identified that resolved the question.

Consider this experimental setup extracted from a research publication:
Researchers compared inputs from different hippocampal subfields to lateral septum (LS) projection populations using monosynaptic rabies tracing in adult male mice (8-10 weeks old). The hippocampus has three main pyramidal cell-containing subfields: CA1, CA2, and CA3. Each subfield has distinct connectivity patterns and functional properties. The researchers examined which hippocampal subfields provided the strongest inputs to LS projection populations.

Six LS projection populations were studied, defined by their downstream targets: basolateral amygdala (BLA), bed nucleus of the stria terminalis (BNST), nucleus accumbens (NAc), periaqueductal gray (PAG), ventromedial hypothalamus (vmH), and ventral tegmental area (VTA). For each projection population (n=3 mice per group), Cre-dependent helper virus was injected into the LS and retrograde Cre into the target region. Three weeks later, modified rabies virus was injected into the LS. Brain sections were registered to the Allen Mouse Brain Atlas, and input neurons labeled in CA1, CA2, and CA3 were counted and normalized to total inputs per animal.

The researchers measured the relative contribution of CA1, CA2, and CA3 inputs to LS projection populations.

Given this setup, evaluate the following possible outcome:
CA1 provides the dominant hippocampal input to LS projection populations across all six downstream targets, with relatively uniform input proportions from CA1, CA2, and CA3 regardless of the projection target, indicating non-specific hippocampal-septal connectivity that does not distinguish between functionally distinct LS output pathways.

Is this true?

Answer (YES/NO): NO